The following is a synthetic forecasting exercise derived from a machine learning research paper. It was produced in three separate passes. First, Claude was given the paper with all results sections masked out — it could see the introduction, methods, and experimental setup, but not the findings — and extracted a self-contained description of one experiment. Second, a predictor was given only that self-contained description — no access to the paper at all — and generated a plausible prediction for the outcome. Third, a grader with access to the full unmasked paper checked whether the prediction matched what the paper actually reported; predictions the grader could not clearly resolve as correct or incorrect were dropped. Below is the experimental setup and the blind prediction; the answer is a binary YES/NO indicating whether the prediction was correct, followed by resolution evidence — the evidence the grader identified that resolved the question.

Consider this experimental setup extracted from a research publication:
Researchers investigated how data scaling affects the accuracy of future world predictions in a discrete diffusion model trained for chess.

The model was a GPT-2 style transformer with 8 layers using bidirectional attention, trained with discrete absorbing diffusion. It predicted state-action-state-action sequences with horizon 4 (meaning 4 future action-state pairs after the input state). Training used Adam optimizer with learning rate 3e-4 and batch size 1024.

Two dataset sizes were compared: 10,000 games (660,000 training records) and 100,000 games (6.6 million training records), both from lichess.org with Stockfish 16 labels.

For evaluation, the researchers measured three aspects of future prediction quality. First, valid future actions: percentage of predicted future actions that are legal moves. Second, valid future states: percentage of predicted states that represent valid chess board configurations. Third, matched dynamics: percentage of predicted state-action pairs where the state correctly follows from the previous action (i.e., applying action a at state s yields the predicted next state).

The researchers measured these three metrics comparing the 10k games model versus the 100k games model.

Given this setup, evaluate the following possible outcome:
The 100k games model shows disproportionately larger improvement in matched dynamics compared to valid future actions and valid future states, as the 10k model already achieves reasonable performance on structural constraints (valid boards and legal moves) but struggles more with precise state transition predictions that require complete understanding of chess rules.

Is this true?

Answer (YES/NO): NO